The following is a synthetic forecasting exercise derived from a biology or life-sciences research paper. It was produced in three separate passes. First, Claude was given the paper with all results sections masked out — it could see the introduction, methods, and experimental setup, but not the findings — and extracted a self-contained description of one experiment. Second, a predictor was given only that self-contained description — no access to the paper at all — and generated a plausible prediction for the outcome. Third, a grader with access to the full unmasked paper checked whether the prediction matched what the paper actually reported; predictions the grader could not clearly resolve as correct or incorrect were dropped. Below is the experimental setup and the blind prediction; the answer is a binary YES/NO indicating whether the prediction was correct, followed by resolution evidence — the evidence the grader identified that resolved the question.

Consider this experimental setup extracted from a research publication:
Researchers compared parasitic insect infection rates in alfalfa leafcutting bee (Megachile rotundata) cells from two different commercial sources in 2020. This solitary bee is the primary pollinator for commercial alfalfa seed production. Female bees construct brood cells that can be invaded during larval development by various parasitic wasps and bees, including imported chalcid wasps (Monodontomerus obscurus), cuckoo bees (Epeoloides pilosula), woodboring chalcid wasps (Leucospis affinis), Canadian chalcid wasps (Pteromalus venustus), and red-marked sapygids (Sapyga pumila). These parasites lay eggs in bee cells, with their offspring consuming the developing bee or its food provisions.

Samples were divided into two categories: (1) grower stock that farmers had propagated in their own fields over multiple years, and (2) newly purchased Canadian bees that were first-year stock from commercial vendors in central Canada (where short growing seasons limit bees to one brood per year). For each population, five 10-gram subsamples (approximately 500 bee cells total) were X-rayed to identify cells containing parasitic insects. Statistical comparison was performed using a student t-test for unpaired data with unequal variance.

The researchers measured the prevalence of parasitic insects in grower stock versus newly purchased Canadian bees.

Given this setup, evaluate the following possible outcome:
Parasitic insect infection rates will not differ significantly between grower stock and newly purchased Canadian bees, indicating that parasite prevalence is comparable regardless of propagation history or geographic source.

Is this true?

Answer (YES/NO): YES